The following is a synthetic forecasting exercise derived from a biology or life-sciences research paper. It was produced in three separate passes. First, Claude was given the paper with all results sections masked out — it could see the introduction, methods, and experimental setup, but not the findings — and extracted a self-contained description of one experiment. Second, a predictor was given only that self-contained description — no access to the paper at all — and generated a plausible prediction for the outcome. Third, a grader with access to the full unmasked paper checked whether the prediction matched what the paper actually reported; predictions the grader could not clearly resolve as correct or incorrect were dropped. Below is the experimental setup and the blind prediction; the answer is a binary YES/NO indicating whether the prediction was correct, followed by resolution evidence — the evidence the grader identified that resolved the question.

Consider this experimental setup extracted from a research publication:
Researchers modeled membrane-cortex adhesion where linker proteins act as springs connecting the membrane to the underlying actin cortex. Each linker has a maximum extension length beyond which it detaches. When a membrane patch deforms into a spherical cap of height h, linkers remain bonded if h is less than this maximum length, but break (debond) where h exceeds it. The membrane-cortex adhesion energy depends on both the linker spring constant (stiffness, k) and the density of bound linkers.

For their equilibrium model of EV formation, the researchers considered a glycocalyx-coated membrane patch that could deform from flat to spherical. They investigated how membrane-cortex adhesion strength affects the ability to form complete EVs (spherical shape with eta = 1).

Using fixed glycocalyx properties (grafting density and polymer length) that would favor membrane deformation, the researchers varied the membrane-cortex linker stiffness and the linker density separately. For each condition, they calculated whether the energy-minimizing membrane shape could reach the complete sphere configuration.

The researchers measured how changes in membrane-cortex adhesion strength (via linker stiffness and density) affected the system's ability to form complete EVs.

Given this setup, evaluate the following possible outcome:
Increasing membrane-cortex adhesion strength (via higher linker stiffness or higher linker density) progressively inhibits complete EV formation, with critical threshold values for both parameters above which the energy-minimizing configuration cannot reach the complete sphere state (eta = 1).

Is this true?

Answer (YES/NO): YES